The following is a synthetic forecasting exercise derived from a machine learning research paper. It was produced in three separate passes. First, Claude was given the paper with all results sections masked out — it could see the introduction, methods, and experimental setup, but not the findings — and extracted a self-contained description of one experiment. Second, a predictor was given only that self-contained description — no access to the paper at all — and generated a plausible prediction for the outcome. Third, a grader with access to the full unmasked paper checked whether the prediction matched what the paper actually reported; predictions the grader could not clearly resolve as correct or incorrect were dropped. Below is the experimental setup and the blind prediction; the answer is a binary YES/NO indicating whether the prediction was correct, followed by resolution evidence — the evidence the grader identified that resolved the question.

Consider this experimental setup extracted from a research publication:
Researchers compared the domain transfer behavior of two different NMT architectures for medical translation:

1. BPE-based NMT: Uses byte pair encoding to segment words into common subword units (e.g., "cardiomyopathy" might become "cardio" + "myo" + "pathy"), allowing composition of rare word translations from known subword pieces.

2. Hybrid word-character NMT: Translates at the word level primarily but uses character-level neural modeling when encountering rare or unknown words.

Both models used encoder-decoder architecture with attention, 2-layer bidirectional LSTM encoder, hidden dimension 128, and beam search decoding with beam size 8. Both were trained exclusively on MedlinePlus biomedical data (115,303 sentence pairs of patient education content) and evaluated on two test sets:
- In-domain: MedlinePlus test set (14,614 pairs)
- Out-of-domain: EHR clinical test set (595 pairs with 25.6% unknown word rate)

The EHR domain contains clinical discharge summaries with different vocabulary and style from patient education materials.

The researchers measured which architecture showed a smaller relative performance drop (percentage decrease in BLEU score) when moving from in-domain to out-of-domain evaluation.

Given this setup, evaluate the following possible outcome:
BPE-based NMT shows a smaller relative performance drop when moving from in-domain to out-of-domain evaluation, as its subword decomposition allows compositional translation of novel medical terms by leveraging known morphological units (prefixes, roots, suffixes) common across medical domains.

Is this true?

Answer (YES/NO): NO